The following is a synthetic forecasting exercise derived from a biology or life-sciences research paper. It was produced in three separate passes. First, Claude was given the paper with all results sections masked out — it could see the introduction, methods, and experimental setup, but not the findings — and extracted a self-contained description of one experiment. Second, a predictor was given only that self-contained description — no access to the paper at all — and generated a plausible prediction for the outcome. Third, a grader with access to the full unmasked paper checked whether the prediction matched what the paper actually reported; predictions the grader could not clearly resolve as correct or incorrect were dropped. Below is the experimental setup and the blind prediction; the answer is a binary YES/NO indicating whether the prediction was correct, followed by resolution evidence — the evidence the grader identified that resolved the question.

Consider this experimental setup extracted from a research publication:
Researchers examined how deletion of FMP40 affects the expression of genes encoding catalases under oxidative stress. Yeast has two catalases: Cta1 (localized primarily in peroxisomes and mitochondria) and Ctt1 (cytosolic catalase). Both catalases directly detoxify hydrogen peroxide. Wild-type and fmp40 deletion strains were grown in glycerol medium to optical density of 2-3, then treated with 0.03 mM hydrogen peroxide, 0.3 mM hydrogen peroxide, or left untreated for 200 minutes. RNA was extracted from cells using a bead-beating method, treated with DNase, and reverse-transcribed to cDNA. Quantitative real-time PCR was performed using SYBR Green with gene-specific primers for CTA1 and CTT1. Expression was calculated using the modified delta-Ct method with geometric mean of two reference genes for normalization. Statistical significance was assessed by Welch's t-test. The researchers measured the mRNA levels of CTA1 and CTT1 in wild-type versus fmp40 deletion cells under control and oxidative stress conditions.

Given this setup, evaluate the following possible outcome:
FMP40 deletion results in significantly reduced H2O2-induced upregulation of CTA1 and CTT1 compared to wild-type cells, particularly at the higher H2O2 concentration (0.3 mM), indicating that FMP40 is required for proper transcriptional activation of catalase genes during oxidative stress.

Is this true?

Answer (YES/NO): YES